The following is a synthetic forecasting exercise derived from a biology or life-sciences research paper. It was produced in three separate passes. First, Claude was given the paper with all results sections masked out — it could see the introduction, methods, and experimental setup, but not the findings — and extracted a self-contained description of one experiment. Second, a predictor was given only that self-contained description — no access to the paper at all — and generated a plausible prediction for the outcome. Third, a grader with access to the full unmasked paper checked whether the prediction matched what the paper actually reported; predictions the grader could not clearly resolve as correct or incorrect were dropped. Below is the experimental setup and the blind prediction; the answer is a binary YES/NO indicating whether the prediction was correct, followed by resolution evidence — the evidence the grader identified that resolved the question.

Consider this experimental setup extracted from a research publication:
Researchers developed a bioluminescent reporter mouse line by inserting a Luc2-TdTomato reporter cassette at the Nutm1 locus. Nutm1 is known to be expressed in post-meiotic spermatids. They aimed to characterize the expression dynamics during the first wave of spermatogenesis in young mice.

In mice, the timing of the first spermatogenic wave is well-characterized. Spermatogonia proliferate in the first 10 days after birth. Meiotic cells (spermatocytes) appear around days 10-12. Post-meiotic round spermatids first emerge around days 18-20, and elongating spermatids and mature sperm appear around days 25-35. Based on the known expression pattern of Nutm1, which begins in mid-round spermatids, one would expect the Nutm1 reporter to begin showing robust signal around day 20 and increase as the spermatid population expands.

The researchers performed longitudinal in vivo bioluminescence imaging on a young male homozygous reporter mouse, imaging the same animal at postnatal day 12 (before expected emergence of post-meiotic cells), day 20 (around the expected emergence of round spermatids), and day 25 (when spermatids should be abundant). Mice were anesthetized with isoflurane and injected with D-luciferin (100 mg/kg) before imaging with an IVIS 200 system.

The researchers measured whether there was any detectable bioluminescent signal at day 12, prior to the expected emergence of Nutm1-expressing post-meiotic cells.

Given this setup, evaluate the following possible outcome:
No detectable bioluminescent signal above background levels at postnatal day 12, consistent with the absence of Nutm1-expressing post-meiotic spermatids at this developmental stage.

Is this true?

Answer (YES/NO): NO